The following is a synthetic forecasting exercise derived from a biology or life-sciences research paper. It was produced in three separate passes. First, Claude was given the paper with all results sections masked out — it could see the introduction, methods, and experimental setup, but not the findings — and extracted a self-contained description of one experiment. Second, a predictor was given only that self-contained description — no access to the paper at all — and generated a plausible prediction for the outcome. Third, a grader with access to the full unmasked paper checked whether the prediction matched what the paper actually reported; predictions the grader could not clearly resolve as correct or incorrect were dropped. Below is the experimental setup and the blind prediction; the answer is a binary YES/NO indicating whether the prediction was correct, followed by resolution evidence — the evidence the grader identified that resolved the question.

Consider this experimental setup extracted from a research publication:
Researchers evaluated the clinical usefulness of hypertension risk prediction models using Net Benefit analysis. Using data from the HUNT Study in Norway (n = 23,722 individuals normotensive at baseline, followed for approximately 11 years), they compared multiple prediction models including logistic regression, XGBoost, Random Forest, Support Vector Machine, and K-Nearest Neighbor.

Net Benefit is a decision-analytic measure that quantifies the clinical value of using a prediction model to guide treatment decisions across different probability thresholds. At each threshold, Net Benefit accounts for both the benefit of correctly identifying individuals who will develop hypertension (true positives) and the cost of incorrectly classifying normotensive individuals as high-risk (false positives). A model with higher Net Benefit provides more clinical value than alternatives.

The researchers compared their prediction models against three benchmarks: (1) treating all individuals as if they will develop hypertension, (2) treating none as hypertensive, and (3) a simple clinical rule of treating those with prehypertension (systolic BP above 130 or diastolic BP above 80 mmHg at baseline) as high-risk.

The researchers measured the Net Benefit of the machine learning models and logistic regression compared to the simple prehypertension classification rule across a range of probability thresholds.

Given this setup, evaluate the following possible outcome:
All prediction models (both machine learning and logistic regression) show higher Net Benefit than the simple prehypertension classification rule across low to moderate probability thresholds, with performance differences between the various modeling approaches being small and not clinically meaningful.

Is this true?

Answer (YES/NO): YES